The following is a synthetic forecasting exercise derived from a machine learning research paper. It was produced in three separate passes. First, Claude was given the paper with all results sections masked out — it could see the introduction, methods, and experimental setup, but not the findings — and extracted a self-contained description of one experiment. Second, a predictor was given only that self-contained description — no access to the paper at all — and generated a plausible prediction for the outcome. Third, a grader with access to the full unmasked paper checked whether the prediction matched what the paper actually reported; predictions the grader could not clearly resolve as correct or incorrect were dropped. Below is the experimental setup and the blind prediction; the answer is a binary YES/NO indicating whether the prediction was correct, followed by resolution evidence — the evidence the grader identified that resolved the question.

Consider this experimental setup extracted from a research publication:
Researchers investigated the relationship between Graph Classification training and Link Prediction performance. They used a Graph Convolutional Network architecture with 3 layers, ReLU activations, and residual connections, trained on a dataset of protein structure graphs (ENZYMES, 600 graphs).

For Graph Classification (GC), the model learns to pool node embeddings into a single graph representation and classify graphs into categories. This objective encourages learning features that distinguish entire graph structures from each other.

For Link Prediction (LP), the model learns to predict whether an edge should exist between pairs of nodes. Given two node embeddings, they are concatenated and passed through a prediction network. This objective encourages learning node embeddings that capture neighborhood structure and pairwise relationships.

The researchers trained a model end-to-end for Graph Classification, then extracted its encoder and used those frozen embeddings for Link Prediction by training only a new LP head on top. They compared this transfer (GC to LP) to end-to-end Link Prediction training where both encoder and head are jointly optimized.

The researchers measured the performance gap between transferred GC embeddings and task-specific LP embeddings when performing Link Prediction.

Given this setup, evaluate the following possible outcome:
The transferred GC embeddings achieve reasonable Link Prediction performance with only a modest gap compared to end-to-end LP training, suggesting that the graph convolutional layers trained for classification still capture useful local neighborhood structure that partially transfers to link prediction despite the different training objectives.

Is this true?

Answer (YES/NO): NO